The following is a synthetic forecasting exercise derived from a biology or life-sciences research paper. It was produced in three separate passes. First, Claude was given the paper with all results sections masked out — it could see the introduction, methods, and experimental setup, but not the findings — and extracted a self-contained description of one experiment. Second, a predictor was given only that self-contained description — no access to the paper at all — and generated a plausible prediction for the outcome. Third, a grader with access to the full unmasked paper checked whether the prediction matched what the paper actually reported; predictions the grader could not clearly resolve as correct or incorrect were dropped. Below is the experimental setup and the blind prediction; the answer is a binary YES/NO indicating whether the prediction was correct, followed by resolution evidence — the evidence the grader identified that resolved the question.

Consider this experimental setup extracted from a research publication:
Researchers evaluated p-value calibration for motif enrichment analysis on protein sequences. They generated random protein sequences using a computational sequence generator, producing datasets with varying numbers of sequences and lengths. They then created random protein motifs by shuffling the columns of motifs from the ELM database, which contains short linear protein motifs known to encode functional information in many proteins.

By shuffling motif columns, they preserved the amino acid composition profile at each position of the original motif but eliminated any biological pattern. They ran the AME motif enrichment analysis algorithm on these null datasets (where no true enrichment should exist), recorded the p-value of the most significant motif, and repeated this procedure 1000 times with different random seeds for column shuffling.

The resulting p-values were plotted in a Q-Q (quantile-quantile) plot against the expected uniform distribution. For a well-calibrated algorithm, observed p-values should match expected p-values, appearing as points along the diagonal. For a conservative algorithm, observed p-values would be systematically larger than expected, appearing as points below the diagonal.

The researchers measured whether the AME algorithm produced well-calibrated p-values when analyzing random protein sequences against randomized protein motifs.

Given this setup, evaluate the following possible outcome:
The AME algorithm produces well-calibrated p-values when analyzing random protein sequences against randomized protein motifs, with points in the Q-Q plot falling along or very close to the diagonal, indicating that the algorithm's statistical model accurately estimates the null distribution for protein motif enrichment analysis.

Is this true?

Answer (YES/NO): NO